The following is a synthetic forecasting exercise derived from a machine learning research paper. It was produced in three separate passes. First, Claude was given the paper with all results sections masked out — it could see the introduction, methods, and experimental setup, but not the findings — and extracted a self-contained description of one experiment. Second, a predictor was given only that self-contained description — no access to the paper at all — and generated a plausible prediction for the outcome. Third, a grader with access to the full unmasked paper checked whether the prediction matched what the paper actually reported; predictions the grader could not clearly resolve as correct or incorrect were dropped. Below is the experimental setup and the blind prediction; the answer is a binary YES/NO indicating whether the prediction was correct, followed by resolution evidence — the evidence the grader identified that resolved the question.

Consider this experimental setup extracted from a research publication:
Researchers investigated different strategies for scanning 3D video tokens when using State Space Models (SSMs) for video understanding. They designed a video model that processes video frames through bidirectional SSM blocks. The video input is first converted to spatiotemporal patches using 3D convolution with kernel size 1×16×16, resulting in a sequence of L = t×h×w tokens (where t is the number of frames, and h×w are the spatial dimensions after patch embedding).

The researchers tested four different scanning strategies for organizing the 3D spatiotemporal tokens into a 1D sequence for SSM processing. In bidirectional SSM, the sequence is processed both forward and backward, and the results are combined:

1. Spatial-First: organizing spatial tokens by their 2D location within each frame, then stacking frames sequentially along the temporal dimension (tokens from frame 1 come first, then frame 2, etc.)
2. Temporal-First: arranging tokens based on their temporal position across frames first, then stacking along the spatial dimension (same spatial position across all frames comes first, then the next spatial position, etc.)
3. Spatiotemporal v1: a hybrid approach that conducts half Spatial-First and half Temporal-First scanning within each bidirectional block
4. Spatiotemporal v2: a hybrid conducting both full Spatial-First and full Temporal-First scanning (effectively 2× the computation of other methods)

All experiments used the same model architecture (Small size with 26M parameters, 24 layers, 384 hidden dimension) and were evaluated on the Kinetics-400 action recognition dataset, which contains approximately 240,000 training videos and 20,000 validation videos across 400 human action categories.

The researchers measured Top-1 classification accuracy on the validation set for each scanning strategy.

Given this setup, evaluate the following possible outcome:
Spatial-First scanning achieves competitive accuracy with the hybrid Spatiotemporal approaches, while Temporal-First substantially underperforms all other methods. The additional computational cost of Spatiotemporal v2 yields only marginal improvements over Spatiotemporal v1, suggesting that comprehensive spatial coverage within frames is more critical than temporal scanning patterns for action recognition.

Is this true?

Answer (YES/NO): NO